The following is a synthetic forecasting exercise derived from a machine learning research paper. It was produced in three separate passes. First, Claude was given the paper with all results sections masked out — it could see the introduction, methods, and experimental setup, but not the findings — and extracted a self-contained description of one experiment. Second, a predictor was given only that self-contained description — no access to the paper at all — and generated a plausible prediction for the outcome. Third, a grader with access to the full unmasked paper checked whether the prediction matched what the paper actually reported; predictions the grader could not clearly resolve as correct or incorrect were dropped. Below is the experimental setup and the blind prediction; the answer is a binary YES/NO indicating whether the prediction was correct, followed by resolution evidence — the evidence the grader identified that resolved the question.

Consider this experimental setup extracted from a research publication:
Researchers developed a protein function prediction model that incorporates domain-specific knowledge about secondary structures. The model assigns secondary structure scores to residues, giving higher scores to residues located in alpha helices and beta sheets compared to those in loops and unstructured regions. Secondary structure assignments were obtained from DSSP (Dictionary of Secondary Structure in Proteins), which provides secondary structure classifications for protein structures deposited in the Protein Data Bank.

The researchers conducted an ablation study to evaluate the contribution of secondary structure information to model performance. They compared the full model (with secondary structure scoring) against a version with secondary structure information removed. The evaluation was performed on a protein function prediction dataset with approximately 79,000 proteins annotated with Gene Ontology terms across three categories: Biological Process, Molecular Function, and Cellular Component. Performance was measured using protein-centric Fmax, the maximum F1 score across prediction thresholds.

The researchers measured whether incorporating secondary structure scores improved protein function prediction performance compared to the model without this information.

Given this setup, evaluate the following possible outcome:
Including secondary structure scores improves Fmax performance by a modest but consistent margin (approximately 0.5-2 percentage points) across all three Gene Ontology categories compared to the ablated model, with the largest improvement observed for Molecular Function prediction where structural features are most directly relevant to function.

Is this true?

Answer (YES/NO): NO